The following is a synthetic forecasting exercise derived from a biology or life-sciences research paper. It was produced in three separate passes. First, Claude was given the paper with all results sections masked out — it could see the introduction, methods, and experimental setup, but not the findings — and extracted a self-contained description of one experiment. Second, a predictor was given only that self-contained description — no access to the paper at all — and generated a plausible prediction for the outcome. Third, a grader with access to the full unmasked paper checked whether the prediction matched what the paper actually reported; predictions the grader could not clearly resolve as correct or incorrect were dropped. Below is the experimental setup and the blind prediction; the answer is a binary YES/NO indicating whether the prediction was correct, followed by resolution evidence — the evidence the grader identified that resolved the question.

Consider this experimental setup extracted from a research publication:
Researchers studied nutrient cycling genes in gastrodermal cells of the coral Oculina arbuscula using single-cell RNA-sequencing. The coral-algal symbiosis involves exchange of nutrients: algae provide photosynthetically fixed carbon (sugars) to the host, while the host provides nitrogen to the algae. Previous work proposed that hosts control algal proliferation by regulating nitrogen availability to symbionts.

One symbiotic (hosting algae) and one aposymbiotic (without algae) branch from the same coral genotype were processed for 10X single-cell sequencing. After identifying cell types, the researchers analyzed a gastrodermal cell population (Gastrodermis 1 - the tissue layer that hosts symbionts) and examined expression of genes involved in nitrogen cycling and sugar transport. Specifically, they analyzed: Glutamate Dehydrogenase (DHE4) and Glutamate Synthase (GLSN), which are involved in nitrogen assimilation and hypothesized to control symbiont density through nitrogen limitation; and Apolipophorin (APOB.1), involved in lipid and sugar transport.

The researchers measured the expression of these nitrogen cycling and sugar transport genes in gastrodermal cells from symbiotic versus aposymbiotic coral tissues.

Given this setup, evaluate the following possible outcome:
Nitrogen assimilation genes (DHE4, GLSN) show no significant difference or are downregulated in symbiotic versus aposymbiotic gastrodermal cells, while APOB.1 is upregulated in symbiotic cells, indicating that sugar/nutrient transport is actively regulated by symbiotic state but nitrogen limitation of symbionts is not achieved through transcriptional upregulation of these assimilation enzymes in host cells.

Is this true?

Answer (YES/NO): NO